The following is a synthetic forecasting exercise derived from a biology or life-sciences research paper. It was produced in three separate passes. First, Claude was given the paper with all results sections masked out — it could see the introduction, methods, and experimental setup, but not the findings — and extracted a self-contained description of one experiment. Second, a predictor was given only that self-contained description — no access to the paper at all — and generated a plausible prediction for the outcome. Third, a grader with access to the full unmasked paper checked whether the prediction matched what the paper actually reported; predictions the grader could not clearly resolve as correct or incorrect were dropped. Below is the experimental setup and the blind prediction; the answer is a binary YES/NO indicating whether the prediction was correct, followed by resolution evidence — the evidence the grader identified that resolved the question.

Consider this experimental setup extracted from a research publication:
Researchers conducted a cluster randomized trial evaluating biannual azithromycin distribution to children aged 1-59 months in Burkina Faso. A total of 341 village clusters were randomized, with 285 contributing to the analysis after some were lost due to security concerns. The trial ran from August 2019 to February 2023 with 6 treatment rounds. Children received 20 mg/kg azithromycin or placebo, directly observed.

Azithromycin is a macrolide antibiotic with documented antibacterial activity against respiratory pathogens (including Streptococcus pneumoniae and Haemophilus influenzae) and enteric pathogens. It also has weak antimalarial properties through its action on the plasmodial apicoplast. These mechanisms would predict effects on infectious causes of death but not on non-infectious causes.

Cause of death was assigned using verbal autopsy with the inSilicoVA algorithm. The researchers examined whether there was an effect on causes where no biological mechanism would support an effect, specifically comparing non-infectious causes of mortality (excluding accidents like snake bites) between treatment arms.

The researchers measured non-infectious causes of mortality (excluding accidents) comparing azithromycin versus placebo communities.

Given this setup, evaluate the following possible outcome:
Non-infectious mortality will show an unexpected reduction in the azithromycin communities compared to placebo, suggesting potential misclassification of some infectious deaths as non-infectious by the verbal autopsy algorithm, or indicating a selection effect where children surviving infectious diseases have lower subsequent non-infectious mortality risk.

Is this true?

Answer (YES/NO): YES